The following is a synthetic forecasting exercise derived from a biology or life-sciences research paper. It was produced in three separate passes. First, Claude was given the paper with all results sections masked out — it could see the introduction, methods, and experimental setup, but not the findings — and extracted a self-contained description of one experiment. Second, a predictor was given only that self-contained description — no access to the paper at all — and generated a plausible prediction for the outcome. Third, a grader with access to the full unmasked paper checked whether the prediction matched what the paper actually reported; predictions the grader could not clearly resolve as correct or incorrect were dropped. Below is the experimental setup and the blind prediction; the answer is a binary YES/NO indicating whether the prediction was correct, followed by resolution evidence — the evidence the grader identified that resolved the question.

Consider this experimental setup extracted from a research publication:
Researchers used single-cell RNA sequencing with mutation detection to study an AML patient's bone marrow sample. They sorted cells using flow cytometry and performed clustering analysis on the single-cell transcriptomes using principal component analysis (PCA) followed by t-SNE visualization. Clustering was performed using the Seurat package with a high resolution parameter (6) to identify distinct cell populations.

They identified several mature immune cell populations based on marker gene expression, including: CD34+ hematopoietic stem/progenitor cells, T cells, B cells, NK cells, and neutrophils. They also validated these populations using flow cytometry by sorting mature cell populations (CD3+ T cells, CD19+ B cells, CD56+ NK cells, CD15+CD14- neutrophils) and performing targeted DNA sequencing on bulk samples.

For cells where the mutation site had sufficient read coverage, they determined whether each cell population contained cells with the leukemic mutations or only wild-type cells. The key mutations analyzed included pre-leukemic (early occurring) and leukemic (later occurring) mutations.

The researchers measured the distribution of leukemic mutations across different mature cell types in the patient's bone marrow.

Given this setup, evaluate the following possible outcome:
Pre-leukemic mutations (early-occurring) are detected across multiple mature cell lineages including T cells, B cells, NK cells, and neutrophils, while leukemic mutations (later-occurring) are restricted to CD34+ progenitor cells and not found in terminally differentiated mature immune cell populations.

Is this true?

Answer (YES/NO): NO